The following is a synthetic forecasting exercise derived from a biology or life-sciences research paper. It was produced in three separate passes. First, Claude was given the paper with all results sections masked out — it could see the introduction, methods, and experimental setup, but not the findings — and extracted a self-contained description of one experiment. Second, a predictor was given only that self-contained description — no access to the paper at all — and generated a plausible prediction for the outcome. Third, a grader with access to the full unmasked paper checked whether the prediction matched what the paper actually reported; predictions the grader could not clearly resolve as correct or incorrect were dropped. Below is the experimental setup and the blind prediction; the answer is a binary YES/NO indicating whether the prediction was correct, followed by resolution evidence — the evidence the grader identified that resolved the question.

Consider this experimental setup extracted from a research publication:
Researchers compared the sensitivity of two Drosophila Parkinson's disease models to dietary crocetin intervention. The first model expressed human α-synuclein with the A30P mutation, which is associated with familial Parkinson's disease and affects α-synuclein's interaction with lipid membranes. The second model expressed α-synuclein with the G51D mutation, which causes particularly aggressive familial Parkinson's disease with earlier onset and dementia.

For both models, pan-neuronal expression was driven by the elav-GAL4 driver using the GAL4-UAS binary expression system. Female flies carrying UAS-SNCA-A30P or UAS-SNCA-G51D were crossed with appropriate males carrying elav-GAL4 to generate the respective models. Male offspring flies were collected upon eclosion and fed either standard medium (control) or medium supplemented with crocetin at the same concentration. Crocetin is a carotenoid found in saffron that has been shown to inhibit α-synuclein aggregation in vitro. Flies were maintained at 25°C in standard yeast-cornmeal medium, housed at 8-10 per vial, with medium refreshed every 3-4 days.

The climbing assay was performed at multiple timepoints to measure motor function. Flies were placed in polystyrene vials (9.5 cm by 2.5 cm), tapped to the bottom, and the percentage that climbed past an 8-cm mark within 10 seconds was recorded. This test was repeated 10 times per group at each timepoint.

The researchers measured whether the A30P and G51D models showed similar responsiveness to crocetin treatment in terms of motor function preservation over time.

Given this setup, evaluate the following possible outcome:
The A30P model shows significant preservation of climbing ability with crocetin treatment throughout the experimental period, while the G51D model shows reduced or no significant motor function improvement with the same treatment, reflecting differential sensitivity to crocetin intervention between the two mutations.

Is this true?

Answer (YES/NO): NO